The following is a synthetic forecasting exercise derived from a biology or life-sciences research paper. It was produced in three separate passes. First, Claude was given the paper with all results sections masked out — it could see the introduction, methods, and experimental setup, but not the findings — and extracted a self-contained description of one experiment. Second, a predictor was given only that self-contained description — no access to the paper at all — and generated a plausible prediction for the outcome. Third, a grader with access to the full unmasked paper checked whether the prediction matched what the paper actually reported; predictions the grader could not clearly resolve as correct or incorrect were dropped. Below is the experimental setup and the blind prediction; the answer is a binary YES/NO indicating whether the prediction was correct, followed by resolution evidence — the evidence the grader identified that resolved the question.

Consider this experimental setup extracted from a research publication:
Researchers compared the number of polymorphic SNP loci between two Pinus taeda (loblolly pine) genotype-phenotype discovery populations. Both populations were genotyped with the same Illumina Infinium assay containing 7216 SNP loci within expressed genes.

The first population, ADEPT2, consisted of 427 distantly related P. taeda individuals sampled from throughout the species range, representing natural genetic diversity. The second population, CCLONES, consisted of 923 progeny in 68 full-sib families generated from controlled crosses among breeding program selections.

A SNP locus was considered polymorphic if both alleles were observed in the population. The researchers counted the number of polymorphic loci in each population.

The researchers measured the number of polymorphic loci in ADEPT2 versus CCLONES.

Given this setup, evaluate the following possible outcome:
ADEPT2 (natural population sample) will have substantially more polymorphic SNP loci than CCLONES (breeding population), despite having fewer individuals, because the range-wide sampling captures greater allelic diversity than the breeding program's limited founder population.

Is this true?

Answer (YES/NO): NO